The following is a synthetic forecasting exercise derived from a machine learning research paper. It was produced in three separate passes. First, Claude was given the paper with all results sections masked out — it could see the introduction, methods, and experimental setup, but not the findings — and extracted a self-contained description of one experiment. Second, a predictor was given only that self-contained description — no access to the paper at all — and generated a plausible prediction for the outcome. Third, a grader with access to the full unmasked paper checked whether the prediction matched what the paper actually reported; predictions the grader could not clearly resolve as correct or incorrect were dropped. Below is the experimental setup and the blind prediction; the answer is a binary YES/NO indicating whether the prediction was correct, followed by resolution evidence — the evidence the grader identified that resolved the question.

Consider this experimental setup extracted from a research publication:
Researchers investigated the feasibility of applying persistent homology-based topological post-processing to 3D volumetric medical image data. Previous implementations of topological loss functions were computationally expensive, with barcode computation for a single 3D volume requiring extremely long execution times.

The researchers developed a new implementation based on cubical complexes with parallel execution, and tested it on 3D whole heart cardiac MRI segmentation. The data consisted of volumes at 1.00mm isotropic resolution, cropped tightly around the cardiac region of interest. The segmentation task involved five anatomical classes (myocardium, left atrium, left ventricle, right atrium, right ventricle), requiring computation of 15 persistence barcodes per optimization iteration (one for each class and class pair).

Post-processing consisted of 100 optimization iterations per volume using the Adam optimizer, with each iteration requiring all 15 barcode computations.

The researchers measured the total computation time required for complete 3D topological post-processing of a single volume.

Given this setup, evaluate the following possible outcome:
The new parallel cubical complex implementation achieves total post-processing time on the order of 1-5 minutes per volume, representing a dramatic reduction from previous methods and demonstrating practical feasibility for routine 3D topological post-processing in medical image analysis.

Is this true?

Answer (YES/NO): NO